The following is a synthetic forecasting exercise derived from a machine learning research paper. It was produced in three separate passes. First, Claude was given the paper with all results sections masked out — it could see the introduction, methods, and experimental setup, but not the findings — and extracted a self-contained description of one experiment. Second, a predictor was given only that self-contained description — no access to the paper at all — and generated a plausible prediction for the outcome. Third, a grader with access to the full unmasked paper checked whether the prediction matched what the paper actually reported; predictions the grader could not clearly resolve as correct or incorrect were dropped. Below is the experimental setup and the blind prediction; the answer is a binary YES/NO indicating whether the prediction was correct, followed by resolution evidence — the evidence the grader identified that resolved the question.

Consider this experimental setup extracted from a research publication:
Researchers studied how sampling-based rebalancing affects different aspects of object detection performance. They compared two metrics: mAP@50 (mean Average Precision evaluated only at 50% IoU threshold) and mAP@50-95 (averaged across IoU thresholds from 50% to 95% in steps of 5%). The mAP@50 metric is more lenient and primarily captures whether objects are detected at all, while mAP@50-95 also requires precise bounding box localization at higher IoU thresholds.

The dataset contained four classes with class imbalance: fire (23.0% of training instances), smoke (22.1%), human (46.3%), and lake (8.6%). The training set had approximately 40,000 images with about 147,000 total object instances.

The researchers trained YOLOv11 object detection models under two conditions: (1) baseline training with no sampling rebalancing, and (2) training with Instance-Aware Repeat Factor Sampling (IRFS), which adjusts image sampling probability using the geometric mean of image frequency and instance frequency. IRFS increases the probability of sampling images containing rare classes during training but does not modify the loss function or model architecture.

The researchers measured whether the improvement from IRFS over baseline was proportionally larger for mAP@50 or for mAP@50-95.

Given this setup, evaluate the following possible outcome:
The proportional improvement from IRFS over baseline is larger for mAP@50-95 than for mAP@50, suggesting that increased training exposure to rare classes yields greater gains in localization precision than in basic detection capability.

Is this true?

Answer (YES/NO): NO